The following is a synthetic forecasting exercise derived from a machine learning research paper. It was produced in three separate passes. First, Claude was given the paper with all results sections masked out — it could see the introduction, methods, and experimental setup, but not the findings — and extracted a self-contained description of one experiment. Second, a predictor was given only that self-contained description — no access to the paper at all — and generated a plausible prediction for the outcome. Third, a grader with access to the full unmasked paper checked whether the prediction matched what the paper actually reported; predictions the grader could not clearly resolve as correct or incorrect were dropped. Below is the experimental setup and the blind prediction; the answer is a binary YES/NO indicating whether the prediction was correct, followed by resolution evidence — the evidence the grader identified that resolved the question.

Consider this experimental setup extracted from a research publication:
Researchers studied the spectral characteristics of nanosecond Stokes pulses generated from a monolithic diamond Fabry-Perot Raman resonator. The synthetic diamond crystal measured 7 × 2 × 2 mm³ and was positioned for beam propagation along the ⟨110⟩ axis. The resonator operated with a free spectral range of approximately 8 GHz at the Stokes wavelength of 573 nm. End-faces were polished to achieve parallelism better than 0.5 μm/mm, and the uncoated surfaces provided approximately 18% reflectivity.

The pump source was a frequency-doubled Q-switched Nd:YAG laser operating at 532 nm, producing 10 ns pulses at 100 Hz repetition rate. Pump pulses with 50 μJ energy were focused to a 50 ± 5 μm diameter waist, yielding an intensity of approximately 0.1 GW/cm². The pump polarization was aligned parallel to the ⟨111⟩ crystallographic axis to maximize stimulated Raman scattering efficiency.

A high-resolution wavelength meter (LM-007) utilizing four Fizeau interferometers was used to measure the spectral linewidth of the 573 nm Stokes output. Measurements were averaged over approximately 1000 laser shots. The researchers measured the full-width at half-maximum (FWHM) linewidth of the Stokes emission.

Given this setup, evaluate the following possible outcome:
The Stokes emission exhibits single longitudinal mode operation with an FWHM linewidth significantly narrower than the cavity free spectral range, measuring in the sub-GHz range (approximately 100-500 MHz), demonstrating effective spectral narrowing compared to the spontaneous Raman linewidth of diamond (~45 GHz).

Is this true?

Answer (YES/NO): YES